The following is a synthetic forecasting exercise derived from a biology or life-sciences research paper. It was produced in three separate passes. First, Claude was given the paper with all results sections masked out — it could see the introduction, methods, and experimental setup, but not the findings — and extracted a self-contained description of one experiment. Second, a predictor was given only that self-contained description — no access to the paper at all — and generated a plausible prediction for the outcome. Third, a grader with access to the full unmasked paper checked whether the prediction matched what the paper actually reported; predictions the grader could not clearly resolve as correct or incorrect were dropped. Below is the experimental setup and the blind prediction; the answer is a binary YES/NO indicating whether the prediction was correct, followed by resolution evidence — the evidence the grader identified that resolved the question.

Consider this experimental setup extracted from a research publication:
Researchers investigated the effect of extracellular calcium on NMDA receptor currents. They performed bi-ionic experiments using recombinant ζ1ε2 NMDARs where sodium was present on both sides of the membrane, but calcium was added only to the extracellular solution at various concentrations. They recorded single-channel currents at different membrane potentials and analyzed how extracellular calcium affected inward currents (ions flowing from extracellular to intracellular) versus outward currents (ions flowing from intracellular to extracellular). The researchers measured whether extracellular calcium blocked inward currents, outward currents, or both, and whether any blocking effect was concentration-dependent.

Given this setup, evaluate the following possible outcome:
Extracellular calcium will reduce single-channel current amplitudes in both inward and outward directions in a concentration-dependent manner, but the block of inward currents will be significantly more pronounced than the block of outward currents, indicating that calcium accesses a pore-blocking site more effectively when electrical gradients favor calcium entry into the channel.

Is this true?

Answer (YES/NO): NO